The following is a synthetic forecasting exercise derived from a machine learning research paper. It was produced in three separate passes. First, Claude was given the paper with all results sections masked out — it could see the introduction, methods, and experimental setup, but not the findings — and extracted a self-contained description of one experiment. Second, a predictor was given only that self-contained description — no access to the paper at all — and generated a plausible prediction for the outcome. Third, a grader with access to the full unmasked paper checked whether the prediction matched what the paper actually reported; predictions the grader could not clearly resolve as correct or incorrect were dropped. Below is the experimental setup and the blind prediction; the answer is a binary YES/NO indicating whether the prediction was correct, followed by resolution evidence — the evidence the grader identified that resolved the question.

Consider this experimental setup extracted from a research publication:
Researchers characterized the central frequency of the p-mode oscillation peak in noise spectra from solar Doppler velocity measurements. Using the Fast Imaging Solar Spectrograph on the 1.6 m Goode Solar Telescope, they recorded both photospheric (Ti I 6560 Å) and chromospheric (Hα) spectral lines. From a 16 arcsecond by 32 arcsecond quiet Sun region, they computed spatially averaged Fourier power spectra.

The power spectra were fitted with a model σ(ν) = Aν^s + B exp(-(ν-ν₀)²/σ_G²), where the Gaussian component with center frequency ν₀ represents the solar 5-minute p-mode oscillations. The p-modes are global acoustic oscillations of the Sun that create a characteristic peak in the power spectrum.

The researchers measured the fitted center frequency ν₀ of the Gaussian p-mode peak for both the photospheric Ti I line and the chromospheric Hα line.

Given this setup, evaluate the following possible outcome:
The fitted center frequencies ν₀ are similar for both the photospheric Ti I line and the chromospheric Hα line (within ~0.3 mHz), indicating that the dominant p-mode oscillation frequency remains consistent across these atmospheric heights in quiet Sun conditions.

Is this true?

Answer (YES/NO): NO